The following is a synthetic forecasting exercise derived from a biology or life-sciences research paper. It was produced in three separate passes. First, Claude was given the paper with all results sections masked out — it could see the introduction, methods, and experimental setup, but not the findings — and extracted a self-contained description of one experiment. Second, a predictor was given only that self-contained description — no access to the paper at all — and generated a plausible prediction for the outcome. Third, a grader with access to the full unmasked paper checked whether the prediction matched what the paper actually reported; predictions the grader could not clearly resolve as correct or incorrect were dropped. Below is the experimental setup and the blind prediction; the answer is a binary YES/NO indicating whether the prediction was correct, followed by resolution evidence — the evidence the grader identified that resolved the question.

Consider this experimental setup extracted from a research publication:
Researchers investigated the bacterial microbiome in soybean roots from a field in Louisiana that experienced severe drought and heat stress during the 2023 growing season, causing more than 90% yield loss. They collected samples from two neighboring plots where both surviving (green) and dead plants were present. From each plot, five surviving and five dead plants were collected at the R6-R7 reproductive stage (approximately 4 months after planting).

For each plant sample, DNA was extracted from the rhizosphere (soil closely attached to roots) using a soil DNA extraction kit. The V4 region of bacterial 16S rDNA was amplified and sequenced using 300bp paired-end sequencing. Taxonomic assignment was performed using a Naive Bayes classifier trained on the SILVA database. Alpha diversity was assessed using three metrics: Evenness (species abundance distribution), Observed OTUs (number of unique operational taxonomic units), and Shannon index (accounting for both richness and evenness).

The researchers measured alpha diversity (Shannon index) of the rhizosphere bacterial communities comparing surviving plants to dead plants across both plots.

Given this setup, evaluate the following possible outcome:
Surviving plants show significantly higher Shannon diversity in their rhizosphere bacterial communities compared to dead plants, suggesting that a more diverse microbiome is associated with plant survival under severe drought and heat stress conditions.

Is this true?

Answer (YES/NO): NO